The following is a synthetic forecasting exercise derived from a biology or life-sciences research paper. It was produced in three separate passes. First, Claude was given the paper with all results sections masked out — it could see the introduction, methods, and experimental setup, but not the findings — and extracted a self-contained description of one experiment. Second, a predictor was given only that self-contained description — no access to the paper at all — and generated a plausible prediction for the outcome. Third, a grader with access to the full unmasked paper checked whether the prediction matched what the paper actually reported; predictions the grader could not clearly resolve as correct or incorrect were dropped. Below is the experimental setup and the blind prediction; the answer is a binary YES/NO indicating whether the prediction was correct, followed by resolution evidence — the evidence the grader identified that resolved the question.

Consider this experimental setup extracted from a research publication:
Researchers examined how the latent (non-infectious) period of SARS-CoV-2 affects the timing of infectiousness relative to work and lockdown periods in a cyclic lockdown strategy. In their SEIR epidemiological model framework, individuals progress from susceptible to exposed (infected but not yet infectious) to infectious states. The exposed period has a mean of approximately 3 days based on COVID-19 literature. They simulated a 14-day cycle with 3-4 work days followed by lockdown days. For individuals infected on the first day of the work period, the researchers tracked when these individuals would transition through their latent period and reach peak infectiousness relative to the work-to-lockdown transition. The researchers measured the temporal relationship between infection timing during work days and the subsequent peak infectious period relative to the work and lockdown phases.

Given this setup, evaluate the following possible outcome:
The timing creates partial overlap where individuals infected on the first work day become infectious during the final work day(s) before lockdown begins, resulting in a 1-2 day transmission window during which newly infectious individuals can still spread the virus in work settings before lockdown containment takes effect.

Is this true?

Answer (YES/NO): NO